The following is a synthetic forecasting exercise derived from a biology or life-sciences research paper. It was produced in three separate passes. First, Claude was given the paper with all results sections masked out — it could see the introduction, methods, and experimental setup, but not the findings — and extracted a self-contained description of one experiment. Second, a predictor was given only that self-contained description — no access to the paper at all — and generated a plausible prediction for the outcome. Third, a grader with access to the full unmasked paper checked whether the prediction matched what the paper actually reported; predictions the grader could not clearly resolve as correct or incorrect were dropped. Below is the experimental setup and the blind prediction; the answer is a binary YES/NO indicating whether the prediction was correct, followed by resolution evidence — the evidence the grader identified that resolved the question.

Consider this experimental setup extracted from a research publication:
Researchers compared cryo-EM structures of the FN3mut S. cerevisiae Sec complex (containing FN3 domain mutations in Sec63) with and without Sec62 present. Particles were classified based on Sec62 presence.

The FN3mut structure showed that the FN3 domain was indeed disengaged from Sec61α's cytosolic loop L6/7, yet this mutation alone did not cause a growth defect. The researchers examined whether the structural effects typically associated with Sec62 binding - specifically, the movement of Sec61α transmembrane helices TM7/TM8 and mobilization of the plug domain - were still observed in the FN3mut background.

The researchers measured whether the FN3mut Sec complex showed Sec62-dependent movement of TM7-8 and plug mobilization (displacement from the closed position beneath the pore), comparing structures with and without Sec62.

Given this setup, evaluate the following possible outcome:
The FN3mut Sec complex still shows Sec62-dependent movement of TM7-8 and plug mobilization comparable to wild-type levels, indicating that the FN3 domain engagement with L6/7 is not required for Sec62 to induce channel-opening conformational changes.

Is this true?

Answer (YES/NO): YES